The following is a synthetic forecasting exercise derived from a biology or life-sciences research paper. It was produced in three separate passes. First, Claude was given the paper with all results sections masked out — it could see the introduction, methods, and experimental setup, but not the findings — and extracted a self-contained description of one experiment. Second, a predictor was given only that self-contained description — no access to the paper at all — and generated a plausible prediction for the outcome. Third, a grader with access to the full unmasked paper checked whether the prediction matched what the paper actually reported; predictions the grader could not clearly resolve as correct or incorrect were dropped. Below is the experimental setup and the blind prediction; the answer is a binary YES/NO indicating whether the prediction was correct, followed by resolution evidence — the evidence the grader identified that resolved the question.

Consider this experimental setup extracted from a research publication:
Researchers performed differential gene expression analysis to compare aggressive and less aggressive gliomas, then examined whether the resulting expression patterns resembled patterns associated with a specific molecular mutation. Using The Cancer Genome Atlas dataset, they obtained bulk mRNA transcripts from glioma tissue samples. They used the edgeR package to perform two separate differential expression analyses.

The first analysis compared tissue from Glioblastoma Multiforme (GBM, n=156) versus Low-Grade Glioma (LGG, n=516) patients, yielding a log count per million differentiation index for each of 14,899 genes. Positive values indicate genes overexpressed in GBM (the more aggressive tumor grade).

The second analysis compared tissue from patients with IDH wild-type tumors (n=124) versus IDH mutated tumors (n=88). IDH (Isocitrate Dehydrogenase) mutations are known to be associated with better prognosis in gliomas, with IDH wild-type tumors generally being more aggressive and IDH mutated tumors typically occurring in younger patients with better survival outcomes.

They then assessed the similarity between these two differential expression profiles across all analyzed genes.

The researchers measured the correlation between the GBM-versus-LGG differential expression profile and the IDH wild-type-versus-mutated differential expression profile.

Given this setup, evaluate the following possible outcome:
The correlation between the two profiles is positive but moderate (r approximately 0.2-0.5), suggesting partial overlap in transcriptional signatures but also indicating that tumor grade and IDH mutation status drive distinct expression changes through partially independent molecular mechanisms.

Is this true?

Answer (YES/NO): NO